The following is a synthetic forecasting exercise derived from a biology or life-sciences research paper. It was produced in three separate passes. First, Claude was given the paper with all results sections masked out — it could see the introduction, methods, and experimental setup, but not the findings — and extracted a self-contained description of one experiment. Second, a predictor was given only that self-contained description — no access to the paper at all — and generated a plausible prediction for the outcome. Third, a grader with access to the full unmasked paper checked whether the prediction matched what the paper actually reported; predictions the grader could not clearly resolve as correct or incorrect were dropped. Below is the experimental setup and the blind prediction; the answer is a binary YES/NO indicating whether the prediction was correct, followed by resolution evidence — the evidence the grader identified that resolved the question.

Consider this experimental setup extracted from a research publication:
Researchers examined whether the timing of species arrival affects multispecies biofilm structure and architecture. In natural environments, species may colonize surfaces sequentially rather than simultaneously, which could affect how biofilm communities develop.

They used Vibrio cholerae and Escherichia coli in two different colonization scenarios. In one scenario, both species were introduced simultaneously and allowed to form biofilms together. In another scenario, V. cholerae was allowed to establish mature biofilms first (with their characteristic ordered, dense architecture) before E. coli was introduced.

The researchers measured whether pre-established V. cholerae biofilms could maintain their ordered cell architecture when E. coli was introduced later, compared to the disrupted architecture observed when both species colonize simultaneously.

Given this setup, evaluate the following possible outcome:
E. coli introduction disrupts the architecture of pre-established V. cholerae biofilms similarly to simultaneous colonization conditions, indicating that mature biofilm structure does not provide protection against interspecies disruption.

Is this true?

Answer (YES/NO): NO